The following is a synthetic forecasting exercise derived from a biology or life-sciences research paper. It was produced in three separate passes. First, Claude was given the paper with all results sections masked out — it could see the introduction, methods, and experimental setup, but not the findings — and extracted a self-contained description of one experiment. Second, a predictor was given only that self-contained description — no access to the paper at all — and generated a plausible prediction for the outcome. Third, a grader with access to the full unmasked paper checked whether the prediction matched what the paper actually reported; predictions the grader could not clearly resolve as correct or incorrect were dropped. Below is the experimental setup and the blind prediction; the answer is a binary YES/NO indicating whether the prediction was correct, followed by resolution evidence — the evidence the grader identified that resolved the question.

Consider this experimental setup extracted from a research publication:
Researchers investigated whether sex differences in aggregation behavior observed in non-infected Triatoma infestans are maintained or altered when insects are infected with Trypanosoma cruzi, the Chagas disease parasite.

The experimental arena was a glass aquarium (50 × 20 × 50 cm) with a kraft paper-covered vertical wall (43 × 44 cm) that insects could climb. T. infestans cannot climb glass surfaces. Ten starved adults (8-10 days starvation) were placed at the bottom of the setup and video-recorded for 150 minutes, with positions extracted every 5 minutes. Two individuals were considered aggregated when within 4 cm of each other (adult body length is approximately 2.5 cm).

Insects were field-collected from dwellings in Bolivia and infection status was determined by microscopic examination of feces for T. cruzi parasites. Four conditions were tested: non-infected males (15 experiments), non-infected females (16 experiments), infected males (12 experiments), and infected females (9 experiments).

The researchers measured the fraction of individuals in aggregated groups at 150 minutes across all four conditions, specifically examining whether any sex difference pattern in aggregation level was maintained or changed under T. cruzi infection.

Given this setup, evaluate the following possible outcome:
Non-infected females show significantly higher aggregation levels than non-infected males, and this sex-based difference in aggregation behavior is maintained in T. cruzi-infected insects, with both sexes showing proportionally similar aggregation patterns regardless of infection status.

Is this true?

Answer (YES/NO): NO